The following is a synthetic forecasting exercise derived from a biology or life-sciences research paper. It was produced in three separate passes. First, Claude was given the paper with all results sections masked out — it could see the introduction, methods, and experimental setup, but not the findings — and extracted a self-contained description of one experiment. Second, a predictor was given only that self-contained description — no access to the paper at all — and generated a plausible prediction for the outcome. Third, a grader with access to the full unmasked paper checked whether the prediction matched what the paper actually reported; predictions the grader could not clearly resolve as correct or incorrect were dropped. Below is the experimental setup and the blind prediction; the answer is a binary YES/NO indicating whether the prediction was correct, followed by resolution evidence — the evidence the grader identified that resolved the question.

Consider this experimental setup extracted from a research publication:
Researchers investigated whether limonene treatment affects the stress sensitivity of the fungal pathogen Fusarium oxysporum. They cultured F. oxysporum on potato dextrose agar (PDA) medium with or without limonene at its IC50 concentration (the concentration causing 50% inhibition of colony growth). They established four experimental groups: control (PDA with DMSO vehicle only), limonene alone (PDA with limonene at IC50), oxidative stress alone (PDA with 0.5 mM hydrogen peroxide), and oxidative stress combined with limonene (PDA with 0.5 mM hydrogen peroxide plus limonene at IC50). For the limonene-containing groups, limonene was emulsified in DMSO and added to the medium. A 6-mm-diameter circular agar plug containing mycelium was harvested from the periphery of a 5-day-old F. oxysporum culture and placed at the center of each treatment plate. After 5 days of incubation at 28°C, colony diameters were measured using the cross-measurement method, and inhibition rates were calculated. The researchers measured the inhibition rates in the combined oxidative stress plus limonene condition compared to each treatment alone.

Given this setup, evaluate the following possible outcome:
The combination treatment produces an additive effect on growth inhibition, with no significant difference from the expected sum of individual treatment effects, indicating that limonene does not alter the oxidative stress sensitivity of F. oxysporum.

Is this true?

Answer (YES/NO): NO